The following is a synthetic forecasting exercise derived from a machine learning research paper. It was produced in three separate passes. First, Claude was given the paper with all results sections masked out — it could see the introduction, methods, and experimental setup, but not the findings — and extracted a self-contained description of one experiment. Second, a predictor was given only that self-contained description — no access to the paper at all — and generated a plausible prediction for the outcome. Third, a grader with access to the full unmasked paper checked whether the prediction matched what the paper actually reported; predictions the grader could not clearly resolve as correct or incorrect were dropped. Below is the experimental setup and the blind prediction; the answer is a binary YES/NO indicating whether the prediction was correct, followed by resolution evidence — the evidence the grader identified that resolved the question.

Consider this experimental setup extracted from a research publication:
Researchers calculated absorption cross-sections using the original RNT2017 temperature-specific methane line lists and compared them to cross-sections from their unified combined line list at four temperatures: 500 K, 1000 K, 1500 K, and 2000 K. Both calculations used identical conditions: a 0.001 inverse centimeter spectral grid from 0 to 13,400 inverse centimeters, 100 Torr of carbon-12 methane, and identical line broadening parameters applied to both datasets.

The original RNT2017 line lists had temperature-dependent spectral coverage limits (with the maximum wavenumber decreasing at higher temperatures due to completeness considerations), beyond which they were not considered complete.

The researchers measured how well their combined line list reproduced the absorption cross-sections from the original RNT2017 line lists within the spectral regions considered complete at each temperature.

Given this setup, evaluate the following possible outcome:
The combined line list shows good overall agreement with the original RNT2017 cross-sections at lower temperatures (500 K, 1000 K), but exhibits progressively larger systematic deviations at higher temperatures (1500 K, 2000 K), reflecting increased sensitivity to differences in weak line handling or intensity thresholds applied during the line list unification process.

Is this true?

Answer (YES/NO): NO